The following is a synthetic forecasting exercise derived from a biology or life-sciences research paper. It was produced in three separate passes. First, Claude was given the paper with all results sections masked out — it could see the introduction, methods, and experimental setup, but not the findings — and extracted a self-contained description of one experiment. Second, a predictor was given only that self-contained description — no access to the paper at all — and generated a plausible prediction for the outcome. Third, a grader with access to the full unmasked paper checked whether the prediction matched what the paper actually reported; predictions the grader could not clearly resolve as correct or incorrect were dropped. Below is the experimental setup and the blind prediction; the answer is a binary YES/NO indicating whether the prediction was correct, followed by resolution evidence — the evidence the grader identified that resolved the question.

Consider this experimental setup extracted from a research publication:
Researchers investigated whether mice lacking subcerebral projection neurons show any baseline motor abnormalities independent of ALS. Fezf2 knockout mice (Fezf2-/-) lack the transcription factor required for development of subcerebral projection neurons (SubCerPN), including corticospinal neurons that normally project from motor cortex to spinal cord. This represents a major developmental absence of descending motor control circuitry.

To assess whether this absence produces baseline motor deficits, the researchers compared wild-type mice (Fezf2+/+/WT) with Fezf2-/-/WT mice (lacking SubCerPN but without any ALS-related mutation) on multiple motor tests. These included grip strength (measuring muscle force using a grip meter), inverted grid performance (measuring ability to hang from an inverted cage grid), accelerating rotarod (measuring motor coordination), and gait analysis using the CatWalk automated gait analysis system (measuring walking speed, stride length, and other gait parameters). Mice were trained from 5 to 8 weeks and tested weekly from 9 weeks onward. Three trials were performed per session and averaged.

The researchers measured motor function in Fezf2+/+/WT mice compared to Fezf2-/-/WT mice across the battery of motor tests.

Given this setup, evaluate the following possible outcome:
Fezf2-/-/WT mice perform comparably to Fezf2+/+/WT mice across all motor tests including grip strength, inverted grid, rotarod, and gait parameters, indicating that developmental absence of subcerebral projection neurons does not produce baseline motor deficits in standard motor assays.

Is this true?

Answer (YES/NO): NO